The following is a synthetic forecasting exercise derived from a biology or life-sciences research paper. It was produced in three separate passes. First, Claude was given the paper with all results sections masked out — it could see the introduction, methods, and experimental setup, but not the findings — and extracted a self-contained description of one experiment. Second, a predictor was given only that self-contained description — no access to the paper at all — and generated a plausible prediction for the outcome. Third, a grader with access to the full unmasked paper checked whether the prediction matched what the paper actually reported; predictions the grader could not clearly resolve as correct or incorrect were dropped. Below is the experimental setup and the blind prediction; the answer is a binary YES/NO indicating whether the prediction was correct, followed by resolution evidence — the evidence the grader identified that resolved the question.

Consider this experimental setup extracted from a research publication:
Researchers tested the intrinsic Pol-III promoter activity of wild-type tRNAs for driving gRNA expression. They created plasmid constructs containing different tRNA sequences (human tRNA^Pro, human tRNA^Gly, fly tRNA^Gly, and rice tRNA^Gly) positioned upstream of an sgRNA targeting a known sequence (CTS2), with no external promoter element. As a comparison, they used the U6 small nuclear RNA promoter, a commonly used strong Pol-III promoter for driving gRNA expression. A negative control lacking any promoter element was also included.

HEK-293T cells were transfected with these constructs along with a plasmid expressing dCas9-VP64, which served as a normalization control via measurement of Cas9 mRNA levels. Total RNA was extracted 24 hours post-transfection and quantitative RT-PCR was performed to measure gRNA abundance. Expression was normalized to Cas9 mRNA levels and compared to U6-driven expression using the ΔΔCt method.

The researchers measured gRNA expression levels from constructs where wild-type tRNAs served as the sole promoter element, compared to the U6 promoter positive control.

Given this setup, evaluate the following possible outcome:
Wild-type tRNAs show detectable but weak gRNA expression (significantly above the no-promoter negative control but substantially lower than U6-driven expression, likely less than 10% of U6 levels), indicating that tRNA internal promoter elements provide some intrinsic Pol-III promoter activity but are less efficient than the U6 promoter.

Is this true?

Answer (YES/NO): NO